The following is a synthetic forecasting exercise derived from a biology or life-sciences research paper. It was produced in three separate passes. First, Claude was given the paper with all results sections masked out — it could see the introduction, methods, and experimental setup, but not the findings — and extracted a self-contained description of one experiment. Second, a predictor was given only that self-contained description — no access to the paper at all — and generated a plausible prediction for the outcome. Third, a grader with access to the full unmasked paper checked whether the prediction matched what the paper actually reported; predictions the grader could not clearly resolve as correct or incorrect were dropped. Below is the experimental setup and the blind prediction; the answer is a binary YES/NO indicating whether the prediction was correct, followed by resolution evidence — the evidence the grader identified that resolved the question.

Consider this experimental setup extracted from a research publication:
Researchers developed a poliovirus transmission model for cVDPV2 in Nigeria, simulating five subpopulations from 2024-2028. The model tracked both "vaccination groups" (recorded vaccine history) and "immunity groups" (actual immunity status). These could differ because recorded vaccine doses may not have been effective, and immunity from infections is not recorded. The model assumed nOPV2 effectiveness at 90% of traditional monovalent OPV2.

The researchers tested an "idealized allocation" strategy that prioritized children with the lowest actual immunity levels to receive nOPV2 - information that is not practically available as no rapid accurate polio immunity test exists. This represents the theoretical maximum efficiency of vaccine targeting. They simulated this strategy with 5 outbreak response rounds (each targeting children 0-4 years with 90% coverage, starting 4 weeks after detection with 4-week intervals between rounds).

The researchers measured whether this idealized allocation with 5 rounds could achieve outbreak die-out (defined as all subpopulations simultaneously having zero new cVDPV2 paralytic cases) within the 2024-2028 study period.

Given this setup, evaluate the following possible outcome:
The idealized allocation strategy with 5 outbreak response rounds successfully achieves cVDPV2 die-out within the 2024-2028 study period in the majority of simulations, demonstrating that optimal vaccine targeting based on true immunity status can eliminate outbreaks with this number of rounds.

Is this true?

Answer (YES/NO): YES